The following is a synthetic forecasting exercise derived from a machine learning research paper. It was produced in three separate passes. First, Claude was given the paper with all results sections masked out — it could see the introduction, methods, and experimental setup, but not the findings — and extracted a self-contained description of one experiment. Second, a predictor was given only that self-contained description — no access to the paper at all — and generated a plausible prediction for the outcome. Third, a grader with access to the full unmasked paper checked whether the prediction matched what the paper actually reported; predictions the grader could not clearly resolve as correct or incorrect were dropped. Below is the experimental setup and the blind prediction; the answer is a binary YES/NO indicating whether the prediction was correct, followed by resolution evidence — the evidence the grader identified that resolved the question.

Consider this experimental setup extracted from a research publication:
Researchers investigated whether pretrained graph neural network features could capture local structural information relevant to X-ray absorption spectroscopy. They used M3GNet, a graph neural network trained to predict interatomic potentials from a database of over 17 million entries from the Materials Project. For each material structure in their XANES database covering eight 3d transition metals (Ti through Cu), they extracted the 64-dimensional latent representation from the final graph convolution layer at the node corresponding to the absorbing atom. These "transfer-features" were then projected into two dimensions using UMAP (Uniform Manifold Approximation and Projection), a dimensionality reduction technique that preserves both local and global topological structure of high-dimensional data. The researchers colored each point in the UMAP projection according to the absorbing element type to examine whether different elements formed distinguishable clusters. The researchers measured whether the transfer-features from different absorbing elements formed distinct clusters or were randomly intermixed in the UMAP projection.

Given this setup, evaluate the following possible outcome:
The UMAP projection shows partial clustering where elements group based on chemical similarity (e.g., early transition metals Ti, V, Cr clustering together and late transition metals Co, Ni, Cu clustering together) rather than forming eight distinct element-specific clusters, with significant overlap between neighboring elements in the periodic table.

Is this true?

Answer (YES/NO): NO